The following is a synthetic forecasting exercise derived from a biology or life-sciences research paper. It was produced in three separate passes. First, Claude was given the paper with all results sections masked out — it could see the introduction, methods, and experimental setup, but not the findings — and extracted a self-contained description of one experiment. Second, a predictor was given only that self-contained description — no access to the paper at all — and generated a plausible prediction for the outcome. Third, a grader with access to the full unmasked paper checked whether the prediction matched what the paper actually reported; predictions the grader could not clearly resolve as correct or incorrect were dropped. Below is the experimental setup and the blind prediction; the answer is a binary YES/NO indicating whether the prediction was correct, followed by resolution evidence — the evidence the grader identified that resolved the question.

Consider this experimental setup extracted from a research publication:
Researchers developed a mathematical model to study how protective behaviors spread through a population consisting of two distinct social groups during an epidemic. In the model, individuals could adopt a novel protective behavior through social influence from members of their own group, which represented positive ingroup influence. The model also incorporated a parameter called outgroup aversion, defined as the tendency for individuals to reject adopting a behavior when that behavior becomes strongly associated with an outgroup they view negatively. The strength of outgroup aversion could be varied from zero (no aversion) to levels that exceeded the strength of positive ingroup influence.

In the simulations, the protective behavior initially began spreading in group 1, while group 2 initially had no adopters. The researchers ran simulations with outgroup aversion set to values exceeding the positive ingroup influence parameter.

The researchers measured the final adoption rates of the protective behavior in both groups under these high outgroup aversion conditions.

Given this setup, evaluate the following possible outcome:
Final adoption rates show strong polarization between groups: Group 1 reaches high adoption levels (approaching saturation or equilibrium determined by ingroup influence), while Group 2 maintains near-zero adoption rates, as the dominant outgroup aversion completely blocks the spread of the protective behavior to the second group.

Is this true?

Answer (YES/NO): YES